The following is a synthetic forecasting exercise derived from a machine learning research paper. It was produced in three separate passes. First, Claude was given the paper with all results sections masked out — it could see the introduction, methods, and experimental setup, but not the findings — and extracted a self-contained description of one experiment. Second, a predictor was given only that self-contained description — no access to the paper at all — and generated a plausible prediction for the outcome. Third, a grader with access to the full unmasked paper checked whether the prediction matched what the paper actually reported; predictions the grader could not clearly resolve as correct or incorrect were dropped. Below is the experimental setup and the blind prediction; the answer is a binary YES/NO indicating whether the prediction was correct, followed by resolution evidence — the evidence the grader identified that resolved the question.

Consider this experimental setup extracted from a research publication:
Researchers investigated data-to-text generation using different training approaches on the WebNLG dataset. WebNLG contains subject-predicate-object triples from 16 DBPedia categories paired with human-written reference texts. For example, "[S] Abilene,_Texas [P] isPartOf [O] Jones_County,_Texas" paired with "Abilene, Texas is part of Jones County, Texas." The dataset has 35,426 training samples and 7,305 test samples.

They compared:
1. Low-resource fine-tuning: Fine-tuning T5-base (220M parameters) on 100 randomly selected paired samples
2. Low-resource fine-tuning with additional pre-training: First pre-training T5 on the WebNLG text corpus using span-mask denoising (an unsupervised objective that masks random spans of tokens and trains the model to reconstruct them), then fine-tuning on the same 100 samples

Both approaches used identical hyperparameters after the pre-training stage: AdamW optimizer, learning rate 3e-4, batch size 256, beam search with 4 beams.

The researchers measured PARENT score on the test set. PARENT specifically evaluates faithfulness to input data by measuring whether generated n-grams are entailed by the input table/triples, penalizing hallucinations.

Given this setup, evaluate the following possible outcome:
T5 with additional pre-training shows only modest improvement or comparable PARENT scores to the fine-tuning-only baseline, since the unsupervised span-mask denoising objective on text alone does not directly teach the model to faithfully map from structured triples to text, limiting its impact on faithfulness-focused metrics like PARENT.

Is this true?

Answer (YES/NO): NO